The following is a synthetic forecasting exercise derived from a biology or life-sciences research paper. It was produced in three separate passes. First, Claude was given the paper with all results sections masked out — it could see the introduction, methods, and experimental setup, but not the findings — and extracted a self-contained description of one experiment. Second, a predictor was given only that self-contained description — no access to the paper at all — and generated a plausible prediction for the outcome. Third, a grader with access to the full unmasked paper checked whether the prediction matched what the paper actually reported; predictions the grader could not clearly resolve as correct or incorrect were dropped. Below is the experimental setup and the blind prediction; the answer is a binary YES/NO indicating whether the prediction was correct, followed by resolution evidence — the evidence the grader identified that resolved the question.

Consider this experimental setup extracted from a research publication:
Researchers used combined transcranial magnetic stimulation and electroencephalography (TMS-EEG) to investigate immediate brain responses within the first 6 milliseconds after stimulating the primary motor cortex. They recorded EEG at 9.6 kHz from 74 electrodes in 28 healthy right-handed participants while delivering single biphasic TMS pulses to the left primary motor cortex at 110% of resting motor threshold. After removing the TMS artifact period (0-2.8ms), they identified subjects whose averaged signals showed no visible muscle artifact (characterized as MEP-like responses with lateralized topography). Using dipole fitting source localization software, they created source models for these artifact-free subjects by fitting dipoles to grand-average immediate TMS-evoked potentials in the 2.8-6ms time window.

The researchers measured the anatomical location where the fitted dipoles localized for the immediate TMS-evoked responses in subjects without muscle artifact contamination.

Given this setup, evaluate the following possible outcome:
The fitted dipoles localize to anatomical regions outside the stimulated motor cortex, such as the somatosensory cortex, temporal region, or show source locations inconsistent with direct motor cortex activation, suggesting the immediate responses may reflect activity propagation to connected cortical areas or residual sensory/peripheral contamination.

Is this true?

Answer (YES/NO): NO